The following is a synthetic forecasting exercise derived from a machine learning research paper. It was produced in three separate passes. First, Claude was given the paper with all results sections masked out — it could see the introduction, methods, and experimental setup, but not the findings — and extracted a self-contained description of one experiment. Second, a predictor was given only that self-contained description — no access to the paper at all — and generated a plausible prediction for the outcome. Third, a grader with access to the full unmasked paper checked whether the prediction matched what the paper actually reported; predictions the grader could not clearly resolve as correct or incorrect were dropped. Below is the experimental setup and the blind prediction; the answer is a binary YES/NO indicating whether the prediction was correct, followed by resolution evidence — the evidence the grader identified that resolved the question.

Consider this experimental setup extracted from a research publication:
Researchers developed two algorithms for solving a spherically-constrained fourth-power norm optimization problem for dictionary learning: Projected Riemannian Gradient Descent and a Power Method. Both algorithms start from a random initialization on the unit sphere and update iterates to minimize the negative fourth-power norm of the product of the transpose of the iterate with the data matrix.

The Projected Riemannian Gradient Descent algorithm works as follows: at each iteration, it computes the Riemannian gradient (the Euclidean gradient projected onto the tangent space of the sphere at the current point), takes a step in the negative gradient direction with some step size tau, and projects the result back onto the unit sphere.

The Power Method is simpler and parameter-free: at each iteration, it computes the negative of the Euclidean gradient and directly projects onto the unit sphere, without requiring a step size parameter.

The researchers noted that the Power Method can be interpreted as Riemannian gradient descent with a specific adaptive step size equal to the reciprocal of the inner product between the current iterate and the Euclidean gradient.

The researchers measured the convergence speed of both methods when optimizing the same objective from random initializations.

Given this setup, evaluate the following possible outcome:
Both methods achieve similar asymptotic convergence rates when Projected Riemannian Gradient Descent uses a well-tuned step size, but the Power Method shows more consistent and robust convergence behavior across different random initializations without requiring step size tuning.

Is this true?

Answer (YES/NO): NO